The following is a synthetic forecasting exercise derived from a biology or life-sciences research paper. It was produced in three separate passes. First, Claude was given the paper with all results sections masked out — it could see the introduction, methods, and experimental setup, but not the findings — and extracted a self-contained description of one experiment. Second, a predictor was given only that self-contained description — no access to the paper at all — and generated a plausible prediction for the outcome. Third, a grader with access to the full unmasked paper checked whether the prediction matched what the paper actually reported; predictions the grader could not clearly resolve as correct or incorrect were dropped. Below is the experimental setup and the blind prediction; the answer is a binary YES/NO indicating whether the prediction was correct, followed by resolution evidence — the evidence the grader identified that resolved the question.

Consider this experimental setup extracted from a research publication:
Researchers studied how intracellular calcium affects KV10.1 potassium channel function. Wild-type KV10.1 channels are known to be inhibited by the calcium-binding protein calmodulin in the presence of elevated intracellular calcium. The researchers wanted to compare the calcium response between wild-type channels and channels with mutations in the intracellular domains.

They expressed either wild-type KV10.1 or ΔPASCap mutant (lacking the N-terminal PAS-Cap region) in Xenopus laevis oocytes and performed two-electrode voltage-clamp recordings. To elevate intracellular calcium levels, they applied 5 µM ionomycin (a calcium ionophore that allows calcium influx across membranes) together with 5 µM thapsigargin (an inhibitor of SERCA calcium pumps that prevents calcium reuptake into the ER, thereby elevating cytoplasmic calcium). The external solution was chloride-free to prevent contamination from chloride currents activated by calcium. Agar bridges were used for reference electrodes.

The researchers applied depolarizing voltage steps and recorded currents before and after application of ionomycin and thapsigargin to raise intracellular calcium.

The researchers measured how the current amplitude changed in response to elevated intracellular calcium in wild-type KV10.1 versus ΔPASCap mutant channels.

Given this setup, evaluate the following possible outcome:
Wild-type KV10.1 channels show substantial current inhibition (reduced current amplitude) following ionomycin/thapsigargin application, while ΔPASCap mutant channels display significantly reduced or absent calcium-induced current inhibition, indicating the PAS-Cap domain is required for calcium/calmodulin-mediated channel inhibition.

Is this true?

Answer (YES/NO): NO